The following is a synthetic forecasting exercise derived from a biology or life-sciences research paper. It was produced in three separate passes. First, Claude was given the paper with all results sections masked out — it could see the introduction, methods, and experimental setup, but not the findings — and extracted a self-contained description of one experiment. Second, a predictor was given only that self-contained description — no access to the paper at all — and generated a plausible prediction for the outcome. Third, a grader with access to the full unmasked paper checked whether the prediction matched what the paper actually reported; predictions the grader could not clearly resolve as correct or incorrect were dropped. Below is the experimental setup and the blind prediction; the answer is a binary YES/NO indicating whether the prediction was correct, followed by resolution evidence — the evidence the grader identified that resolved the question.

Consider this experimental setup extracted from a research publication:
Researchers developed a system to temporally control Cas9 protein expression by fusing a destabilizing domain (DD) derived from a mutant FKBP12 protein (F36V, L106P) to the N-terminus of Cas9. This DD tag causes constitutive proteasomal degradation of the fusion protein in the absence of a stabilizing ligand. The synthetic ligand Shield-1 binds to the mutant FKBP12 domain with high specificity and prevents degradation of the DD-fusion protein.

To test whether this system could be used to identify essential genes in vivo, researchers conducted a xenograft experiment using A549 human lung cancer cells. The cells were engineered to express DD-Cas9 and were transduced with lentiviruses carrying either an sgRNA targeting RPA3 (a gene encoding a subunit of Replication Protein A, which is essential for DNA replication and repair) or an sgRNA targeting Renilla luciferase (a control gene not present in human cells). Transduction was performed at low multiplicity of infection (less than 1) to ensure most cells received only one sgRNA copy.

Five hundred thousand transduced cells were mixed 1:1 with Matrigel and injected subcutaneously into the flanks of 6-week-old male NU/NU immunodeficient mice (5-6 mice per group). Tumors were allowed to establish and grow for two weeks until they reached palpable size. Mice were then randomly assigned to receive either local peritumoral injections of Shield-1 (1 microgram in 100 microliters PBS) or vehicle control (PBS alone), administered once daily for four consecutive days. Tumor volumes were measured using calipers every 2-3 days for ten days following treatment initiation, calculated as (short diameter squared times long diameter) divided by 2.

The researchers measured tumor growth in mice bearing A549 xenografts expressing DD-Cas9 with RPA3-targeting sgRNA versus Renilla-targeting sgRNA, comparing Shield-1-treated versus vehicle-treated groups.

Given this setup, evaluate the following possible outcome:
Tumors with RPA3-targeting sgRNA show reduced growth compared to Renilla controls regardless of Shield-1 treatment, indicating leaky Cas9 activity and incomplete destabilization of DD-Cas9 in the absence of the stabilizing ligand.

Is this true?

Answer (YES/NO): NO